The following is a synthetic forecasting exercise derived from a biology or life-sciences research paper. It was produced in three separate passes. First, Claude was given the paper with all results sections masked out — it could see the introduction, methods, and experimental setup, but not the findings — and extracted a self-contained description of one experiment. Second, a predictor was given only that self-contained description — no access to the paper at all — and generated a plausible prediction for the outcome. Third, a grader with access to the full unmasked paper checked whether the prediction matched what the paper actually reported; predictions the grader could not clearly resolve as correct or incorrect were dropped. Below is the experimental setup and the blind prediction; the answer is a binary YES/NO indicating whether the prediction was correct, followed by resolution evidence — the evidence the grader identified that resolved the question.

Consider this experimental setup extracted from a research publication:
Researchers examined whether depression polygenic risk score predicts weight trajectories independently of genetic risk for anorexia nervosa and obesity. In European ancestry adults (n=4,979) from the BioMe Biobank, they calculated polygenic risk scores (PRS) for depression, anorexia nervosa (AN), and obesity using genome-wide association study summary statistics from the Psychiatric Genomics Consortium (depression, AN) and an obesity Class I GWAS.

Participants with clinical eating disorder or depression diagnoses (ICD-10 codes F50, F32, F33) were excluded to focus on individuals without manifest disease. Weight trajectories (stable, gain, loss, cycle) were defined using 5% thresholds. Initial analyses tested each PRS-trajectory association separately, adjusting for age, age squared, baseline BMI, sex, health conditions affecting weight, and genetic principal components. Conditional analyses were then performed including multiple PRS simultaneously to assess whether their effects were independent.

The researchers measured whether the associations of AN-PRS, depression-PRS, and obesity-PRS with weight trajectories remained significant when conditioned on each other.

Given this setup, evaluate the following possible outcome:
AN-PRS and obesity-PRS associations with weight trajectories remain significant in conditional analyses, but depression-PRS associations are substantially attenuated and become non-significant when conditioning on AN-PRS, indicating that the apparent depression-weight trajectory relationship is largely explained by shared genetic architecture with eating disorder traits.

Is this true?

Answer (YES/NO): NO